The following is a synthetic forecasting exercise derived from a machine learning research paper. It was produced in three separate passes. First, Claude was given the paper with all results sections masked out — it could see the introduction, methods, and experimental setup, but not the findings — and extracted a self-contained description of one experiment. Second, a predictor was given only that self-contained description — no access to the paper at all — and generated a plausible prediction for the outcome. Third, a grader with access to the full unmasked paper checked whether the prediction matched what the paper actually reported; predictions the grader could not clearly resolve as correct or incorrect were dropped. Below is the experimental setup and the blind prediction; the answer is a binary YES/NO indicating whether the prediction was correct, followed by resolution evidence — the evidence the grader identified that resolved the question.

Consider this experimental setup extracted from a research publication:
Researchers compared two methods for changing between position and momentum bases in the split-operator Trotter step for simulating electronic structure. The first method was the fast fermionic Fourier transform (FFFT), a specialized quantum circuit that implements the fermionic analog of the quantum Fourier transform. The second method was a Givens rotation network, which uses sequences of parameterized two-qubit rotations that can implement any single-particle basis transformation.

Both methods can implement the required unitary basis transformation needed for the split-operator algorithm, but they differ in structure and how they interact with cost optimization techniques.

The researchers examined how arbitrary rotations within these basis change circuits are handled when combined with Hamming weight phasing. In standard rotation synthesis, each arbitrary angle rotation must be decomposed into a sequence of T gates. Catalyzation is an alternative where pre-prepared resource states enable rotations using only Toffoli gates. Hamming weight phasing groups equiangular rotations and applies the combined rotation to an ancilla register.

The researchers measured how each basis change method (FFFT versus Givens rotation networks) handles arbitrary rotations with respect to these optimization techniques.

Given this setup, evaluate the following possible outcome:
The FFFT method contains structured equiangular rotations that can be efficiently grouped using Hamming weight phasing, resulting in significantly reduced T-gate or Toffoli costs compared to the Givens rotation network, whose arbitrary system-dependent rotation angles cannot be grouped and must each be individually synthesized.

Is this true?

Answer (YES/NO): NO